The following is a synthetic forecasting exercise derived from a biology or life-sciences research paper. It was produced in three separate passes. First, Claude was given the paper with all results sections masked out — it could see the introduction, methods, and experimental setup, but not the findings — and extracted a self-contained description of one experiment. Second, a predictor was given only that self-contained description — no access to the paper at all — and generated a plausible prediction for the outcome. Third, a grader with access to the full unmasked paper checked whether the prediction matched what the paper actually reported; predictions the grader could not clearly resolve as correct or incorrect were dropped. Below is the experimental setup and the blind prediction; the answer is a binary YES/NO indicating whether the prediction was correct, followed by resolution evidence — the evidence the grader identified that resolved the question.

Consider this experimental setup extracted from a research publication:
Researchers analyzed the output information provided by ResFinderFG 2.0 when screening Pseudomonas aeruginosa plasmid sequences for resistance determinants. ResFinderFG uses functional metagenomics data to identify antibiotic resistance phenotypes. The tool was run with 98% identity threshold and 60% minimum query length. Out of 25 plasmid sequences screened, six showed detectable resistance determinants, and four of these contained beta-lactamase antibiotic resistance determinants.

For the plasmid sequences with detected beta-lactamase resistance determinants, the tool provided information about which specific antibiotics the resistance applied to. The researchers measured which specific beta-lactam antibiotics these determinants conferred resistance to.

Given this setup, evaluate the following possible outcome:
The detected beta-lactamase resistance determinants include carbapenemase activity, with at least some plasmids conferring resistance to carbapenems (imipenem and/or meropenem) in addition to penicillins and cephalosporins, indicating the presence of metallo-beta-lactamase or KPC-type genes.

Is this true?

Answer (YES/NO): NO